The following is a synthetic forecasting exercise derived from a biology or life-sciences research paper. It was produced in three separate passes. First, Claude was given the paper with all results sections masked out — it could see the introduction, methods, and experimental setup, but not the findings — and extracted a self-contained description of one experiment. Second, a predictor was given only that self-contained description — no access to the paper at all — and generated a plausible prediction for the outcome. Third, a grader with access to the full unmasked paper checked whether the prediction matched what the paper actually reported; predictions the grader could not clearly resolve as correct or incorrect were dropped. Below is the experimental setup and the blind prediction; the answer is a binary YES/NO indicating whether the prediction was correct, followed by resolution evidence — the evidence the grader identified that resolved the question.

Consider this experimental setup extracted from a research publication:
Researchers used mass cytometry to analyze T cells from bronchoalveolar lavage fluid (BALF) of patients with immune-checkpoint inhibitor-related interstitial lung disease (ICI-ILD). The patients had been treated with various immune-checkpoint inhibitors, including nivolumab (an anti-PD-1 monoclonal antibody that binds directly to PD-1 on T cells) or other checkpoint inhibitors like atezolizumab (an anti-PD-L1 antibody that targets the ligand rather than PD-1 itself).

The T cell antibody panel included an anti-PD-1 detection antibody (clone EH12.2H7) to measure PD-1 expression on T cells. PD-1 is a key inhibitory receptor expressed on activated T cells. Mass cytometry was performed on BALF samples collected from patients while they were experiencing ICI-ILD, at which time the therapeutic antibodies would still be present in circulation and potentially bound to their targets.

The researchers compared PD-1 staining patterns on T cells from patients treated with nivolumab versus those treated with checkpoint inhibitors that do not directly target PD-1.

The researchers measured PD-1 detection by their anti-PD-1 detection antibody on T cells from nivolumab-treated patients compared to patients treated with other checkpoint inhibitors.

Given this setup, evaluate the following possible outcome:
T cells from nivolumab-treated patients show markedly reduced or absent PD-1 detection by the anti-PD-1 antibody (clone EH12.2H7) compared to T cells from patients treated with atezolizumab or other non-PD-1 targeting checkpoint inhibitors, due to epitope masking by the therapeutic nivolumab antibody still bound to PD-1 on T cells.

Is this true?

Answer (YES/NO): YES